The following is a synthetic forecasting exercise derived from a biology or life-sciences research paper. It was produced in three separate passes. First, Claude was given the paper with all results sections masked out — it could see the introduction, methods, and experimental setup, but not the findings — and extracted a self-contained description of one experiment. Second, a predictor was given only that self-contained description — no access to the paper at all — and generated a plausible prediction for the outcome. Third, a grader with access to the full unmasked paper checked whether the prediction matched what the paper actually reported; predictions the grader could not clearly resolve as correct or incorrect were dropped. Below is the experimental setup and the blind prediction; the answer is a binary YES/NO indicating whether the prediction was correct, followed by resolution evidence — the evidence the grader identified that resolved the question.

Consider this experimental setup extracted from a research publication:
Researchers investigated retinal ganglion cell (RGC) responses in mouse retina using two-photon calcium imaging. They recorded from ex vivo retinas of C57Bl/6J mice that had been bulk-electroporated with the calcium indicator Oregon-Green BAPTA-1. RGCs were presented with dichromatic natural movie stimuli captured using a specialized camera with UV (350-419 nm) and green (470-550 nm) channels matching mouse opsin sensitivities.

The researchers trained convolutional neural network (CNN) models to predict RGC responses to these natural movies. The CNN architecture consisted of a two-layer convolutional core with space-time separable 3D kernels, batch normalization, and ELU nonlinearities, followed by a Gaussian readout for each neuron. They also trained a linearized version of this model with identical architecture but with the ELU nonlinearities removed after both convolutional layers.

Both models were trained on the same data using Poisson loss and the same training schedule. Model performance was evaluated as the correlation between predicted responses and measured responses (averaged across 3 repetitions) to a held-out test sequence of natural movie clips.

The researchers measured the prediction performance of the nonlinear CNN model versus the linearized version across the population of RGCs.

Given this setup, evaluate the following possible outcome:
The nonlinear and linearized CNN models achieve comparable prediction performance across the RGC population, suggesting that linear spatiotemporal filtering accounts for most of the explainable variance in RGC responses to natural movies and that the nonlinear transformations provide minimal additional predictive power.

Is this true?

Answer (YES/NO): NO